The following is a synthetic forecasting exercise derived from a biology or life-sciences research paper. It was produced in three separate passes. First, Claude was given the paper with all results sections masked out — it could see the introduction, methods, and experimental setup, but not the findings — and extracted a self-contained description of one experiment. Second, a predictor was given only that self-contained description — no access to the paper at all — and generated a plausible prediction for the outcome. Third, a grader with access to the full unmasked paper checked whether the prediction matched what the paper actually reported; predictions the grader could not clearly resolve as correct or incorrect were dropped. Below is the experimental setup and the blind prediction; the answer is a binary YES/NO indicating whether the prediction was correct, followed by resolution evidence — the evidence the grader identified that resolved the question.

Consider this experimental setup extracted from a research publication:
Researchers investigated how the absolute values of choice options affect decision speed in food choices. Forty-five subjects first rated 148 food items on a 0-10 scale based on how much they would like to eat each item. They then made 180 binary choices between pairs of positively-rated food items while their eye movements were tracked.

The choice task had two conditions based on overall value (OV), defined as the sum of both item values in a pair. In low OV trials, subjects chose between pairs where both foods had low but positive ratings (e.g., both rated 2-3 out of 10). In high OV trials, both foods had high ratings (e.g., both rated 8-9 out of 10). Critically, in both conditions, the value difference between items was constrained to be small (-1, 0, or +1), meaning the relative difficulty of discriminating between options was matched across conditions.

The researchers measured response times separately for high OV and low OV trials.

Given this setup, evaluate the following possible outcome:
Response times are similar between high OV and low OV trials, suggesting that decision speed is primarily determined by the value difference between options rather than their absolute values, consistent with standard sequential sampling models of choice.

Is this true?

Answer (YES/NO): NO